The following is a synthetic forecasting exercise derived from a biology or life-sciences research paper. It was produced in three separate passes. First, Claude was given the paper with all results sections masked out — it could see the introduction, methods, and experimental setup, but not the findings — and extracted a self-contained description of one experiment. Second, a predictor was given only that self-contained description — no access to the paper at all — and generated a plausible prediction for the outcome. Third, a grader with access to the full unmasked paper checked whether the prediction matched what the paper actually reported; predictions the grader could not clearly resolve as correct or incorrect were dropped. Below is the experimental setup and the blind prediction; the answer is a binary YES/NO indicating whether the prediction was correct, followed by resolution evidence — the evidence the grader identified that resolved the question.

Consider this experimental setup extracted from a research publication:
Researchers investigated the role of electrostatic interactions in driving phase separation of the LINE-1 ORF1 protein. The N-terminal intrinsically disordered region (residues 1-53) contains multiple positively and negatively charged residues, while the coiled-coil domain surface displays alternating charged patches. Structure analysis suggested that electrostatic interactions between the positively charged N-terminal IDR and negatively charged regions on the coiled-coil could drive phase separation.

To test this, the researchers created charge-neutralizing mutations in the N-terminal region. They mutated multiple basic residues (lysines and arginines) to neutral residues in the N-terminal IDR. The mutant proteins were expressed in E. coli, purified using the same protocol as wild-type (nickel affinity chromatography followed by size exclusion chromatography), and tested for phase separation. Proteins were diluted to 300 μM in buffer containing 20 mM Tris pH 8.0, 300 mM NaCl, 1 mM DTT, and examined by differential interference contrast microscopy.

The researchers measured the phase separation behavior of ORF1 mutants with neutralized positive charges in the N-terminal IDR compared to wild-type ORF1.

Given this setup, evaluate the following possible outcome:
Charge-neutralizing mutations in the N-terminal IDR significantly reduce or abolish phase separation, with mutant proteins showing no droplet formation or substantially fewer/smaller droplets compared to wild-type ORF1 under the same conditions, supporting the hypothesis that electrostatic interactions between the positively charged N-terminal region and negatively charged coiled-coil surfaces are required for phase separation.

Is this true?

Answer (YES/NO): YES